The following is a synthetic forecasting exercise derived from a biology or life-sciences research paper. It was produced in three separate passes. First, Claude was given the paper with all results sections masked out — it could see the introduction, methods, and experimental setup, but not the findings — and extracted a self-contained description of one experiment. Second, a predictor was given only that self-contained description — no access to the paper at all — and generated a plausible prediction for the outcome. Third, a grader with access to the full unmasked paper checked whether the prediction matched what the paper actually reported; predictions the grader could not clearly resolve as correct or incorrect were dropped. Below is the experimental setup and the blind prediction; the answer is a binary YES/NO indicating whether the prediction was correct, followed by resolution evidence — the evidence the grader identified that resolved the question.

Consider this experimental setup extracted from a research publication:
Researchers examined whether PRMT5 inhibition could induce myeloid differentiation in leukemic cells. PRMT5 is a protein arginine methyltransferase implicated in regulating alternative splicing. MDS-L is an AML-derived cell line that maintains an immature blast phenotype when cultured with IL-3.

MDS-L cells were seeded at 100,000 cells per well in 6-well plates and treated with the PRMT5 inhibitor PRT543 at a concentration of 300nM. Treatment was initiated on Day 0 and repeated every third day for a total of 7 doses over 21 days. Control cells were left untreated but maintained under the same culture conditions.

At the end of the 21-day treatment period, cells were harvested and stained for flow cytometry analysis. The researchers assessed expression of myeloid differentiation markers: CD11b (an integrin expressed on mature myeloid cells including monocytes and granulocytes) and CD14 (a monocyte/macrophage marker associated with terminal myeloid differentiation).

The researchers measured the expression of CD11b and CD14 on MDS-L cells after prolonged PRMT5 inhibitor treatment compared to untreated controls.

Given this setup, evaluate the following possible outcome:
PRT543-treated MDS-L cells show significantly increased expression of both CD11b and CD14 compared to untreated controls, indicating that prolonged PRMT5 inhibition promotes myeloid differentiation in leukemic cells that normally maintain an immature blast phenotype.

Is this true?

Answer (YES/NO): YES